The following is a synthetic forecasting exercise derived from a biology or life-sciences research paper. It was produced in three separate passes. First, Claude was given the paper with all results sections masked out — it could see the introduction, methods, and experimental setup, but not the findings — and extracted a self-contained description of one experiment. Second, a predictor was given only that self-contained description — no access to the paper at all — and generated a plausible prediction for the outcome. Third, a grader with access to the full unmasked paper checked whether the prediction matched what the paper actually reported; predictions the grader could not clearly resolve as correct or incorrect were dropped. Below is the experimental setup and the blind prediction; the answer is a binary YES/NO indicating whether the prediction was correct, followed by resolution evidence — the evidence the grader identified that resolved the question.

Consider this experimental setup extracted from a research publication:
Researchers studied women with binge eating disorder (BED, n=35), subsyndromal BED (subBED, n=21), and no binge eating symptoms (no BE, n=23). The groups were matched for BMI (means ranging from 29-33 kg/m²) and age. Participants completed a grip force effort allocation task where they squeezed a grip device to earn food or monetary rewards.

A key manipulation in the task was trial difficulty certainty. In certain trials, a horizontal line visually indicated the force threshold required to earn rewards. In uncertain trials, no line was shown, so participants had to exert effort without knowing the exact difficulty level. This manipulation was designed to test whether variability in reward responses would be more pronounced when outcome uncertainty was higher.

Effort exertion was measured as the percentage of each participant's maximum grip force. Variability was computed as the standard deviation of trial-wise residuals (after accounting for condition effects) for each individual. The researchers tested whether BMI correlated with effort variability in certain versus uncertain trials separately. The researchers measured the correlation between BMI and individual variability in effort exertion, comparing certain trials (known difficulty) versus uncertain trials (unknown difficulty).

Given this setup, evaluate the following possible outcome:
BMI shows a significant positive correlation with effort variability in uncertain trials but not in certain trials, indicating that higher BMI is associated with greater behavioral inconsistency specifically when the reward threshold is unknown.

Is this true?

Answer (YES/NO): NO